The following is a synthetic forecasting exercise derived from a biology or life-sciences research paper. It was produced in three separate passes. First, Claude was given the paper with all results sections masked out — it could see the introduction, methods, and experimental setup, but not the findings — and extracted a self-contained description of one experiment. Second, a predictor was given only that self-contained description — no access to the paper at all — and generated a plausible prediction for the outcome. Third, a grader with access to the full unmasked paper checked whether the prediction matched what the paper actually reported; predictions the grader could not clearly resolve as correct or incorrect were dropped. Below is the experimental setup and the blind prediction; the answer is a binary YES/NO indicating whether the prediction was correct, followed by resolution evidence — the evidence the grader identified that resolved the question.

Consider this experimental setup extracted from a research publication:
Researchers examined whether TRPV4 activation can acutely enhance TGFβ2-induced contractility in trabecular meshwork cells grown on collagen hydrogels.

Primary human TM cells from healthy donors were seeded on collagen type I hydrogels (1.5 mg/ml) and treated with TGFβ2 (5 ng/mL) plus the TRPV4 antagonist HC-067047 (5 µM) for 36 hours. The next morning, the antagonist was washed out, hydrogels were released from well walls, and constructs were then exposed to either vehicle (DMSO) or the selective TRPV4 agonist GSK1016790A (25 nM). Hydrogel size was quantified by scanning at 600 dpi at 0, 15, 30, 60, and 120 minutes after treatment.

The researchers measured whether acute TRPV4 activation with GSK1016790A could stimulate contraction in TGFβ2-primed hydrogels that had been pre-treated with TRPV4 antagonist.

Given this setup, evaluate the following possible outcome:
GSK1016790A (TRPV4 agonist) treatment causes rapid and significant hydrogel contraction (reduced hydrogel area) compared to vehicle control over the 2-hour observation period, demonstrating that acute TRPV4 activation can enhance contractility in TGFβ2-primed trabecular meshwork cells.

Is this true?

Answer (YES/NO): NO